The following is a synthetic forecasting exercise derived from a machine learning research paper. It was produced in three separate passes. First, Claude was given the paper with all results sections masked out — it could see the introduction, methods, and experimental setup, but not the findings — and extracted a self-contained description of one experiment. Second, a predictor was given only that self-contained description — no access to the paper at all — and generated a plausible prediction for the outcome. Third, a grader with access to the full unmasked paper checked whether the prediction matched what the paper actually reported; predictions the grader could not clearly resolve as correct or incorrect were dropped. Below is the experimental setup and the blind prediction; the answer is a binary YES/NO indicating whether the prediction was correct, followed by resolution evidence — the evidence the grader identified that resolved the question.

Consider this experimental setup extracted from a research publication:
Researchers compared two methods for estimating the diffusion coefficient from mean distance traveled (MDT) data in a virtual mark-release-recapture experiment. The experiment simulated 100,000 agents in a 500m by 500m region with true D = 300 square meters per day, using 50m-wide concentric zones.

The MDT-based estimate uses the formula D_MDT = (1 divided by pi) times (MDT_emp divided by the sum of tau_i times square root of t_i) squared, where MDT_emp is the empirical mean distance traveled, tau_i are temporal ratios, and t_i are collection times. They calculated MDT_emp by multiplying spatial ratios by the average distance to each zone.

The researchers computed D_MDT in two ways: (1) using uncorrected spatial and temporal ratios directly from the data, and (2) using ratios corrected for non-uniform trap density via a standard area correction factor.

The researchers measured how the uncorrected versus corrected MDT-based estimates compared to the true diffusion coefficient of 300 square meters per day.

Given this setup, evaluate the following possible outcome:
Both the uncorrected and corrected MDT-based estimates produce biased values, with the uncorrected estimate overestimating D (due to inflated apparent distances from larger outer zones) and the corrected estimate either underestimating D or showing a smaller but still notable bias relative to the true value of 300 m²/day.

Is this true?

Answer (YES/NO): NO